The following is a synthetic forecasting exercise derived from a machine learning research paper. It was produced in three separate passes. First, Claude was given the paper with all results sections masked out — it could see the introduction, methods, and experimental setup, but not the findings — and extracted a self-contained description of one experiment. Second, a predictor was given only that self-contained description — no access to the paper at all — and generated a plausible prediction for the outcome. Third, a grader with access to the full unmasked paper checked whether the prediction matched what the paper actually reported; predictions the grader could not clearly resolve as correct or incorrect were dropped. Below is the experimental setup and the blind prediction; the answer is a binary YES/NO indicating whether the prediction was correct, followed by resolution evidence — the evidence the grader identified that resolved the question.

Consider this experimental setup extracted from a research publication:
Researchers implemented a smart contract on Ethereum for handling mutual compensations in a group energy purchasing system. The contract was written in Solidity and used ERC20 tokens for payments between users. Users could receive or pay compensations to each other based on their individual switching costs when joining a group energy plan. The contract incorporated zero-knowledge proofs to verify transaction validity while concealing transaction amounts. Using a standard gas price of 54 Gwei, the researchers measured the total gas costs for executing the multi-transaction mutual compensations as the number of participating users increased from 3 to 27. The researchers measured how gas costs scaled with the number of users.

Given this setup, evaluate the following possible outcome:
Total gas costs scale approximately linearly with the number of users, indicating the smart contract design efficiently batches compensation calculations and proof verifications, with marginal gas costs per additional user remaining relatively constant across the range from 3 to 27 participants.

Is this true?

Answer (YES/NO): YES